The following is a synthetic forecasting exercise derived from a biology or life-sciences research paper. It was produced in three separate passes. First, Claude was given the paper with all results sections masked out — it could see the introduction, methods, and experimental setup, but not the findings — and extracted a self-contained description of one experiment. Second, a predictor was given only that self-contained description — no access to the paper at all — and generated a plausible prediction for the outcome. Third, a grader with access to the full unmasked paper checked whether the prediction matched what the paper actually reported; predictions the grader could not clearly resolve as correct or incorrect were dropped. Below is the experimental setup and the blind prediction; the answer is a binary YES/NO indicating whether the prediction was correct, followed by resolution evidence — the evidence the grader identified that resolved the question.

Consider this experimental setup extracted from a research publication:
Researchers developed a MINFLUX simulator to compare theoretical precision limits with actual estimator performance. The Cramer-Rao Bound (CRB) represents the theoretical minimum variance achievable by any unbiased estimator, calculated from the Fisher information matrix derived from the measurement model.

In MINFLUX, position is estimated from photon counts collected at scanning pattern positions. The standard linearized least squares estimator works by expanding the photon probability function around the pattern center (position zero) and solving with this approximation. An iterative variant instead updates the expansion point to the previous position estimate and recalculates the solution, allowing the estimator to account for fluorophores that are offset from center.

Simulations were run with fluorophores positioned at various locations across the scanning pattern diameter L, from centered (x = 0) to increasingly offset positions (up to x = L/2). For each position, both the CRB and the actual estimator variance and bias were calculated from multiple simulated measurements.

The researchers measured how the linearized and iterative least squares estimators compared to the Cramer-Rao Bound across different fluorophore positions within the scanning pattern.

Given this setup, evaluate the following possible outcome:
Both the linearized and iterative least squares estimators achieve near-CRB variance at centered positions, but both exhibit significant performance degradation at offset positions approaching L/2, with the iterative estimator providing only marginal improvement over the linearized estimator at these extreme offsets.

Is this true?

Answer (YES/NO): NO